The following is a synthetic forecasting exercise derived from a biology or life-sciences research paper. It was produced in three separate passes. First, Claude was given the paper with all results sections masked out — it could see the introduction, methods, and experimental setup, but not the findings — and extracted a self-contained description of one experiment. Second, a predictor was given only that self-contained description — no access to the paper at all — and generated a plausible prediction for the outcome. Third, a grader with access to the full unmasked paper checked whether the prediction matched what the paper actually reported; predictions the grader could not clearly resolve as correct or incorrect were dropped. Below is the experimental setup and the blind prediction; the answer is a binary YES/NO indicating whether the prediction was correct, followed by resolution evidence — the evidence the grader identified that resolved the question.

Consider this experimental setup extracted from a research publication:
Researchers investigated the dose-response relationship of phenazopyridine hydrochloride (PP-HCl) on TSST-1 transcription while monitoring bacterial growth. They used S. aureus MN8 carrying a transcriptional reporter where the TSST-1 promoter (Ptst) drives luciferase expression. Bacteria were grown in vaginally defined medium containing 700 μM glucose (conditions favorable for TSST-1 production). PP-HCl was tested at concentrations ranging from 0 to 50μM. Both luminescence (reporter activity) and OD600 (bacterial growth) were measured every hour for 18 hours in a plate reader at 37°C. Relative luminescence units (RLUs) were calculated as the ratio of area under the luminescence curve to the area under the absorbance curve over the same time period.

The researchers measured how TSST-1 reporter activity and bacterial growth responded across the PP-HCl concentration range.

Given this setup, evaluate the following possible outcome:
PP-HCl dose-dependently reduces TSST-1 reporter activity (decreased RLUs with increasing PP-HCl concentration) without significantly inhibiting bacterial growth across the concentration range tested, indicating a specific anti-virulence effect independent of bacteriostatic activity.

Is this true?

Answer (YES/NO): YES